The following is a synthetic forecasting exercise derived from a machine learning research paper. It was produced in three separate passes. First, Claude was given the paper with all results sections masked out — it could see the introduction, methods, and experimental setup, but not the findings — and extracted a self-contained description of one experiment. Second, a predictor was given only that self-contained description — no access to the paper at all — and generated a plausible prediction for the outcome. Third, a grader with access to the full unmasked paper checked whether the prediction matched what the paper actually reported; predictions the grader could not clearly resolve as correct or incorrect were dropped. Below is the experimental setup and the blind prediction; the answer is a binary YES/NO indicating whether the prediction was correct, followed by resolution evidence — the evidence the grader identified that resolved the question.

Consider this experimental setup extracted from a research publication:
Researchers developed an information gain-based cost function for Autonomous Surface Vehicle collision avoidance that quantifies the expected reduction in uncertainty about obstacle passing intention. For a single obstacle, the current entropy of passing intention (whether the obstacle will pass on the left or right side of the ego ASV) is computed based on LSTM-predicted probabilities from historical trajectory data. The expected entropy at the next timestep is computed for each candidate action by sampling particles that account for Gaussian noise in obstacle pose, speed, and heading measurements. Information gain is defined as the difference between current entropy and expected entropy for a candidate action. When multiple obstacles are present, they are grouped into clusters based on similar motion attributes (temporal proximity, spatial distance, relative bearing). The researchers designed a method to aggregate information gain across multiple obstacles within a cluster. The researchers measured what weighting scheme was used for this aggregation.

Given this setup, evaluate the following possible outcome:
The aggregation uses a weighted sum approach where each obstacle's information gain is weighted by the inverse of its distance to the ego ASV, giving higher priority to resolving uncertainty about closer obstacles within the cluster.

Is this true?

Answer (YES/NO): NO